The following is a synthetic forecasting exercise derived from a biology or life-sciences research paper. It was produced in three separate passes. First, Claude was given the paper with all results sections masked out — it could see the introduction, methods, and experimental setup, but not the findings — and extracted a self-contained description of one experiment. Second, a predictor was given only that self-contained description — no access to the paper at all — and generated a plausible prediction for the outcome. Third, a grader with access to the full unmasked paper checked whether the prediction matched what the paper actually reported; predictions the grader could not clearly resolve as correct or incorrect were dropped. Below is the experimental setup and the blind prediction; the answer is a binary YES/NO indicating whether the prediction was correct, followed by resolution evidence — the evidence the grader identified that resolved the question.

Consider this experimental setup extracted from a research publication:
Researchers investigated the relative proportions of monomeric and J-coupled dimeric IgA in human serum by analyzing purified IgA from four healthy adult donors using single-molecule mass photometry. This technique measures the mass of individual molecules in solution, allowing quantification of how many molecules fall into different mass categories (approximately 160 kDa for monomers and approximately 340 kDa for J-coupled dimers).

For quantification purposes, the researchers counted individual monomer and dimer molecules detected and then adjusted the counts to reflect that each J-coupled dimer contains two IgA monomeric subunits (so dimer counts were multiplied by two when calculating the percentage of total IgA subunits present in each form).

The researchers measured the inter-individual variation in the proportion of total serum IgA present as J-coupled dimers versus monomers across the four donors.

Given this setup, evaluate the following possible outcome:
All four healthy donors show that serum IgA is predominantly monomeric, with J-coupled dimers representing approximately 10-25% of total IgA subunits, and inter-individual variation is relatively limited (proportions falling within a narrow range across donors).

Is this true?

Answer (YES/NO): NO